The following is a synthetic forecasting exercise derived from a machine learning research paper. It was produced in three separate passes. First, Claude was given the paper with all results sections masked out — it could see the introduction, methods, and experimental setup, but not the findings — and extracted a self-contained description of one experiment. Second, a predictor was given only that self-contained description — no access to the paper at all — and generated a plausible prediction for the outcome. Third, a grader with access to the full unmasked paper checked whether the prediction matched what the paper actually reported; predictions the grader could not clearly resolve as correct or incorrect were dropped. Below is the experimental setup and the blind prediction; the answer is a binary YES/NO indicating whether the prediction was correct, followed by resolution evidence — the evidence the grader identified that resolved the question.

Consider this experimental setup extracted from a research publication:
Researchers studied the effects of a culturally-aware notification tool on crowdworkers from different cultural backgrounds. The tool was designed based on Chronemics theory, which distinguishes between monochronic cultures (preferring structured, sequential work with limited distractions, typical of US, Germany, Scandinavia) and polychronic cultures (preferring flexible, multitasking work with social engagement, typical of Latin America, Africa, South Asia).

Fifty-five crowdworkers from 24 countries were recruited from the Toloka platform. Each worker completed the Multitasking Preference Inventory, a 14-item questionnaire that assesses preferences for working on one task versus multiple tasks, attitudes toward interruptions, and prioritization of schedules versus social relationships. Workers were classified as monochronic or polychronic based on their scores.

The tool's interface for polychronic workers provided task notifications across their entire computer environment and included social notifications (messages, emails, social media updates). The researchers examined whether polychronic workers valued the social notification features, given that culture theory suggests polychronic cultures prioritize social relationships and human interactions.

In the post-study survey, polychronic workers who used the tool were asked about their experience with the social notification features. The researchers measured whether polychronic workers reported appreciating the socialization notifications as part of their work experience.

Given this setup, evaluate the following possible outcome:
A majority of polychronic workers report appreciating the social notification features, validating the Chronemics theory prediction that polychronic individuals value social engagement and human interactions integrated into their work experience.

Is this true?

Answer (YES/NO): YES